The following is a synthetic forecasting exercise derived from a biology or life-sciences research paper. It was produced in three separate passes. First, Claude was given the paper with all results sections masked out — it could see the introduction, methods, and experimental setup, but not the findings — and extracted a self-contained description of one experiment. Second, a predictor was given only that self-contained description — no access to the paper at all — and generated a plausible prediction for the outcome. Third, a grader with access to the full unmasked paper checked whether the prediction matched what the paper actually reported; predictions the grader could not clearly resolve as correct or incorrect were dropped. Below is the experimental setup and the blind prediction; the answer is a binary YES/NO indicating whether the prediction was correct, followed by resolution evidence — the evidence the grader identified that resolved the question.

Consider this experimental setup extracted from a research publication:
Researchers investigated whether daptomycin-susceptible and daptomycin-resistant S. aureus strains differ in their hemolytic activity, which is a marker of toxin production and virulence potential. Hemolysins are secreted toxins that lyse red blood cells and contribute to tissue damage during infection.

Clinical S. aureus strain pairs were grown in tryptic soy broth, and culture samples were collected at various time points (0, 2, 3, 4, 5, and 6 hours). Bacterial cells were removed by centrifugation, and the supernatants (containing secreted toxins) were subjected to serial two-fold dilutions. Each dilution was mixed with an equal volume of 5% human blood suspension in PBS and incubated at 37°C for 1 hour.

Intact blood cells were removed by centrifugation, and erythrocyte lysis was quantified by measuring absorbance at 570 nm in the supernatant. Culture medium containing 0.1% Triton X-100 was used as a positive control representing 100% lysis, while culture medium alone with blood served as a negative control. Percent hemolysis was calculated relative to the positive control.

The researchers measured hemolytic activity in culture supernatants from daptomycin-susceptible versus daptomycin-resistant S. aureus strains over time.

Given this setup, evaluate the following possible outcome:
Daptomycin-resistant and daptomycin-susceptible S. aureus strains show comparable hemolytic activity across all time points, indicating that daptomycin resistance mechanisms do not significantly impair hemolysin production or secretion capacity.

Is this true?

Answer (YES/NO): YES